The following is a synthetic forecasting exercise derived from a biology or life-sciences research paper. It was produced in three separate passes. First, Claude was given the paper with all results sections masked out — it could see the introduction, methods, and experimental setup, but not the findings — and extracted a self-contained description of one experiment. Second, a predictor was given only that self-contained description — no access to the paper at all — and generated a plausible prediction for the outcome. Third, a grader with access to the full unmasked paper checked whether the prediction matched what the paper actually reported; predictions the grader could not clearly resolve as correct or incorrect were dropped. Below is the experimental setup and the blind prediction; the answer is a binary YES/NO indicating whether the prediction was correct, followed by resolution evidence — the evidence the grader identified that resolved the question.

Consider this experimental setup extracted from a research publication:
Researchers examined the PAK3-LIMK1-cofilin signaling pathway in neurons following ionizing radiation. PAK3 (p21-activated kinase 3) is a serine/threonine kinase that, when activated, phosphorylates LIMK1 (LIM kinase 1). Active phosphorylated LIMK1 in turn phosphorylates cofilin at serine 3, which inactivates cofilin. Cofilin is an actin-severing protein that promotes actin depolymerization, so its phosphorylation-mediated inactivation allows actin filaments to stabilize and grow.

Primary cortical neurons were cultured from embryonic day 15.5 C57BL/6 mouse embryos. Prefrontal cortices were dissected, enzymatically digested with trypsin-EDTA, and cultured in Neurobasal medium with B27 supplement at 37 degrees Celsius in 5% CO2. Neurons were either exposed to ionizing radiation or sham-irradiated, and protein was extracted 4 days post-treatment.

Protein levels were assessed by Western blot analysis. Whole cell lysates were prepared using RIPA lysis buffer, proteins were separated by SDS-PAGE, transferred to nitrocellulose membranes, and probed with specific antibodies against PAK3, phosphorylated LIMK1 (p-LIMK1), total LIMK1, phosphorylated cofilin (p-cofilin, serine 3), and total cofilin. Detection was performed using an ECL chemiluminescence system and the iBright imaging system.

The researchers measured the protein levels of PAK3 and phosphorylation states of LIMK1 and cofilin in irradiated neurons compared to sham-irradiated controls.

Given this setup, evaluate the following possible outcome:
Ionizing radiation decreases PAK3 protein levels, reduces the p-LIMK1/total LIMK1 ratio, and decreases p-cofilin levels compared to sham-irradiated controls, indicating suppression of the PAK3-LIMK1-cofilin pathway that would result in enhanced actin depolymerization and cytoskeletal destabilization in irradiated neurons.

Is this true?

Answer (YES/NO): YES